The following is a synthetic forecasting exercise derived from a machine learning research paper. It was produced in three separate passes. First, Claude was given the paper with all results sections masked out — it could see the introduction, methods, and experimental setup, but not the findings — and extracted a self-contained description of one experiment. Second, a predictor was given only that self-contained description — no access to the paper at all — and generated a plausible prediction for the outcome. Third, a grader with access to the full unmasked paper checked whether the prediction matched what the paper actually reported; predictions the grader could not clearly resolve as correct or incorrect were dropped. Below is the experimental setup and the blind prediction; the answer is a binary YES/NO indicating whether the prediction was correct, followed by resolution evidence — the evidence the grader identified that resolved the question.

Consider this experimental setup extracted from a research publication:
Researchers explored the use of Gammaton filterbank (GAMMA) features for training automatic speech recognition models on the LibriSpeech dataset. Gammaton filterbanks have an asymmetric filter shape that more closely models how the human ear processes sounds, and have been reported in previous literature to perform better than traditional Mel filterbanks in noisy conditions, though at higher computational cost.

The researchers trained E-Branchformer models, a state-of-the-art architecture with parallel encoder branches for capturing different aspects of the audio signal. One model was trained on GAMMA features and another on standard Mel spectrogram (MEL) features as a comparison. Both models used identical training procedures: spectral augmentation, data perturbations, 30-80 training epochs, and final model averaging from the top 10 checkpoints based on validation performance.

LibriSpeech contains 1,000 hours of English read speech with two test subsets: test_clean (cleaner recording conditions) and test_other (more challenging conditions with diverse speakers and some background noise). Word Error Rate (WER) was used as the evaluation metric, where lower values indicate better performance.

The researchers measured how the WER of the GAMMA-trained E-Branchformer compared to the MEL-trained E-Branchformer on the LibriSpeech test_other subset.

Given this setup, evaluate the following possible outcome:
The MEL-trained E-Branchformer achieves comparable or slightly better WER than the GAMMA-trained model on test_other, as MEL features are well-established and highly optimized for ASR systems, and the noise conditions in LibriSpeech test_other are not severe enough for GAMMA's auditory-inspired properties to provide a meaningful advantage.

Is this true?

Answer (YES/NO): YES